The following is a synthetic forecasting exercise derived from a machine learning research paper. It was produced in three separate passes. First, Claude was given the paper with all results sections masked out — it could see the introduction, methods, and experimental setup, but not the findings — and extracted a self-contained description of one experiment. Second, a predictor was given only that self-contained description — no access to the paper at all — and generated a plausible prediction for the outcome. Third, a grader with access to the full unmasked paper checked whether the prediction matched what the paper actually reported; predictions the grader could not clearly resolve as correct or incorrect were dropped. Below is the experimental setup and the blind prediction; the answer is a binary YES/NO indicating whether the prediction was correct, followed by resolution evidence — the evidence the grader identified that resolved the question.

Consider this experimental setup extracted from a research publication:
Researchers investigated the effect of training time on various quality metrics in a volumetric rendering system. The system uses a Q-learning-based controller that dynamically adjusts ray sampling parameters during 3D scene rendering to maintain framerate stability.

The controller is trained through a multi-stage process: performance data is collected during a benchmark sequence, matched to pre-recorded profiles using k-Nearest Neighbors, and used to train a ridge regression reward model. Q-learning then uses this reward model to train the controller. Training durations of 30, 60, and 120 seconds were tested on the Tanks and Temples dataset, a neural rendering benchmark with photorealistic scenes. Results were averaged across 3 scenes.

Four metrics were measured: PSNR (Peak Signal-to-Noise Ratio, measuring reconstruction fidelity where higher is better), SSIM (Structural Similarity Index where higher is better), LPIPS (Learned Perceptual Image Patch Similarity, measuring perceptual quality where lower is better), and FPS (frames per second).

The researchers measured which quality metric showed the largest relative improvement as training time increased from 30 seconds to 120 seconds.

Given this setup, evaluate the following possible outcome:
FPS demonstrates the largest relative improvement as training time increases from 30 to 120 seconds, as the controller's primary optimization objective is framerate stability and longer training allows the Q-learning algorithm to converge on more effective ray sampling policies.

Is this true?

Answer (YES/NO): NO